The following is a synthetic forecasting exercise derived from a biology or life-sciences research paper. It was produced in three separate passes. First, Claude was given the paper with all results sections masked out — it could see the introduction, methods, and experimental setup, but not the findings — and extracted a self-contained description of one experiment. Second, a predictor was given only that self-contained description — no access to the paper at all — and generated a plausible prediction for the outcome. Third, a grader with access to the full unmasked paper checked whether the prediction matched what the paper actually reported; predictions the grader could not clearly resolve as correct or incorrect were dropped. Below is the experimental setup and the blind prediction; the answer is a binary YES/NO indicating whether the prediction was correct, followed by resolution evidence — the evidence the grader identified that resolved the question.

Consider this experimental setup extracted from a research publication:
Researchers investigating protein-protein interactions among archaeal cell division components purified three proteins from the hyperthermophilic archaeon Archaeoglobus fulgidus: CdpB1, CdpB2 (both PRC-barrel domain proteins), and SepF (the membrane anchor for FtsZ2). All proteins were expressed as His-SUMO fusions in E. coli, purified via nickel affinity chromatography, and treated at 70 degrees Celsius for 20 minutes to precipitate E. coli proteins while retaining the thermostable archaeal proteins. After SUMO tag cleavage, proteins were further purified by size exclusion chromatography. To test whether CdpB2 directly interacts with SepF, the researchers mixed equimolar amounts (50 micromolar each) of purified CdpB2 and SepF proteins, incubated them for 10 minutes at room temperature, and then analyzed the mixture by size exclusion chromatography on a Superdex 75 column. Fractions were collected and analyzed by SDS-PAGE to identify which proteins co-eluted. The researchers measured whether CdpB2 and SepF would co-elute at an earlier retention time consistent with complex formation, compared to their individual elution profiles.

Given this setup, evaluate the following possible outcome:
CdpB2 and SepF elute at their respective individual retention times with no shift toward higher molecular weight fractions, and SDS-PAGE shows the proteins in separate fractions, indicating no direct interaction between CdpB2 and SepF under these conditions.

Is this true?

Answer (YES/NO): YES